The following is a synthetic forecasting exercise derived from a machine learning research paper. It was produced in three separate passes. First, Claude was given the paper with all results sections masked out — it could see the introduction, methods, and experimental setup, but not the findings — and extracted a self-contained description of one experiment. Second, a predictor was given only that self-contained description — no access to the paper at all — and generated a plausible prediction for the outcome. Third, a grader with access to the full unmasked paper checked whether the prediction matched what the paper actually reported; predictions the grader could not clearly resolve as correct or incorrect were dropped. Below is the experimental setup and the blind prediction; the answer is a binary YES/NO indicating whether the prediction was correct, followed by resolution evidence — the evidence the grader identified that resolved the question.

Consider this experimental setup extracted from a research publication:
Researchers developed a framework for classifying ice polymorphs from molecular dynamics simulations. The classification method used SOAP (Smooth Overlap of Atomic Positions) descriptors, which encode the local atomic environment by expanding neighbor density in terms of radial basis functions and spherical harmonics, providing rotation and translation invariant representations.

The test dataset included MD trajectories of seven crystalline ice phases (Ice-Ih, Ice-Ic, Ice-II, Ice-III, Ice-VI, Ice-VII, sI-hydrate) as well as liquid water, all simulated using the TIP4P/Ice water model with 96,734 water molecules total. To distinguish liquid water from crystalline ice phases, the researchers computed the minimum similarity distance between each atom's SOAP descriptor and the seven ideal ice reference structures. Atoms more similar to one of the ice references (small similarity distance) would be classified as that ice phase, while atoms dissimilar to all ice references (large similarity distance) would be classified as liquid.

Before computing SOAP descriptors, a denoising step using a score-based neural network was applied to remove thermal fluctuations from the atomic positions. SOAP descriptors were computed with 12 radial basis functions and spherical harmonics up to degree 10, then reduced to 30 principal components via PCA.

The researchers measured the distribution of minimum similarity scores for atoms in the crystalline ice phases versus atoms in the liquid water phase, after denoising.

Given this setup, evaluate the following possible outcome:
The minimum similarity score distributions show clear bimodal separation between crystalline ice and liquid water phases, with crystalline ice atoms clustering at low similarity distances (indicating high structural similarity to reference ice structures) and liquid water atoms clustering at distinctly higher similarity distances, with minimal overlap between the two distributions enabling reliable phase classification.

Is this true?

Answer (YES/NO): YES